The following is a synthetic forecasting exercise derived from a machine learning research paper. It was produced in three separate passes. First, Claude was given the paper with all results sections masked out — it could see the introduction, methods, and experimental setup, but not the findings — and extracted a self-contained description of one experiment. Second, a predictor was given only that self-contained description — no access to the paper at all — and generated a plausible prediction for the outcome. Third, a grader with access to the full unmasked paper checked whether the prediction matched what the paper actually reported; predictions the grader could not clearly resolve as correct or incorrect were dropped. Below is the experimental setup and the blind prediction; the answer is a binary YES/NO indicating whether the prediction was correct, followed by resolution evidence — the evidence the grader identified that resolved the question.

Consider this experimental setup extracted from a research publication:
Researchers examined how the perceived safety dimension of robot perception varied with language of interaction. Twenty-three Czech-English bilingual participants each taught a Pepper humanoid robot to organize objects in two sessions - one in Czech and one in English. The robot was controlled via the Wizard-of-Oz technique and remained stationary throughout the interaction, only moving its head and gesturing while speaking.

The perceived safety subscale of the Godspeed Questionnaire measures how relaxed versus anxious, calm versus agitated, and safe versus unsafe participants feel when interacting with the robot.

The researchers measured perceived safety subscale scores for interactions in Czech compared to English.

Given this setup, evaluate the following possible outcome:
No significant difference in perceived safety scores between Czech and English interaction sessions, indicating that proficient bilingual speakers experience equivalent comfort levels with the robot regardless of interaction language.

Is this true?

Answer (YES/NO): YES